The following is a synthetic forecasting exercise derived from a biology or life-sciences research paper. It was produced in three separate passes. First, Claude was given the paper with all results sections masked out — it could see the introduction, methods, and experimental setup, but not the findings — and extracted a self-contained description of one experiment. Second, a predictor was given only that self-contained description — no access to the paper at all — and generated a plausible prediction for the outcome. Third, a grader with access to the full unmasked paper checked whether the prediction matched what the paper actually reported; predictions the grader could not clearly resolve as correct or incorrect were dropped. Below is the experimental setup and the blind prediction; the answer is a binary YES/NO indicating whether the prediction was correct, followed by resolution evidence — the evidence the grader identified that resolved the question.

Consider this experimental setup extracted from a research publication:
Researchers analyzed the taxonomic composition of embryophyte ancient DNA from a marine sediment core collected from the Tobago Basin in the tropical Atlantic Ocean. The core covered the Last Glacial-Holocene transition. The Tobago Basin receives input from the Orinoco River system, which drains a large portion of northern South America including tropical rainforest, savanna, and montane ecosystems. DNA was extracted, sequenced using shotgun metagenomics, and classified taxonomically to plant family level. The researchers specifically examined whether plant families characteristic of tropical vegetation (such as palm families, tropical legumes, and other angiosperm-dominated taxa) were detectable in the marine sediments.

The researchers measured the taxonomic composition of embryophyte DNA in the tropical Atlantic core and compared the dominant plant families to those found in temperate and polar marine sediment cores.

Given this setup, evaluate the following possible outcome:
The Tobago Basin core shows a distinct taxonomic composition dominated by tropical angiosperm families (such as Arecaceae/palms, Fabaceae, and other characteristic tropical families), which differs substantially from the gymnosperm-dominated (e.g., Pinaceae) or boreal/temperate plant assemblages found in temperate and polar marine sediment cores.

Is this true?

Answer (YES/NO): NO